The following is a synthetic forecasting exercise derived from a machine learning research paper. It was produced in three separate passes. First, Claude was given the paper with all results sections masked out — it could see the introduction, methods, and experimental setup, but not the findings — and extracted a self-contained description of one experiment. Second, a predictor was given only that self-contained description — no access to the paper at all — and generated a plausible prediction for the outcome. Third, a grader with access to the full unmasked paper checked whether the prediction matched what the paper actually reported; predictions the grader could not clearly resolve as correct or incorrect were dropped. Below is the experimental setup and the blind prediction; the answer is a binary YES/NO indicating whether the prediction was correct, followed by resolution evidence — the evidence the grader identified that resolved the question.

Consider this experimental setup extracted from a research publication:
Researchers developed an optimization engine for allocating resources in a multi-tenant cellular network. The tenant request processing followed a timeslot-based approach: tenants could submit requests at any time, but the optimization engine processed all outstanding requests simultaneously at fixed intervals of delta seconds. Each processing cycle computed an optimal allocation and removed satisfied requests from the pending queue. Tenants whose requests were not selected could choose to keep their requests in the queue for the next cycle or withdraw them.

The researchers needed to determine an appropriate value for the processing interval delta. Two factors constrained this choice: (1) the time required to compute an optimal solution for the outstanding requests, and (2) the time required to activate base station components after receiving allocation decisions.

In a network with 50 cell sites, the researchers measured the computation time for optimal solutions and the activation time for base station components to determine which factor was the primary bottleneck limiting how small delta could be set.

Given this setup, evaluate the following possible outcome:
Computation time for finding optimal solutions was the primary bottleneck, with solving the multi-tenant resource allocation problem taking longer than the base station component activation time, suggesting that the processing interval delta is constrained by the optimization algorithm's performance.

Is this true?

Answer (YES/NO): NO